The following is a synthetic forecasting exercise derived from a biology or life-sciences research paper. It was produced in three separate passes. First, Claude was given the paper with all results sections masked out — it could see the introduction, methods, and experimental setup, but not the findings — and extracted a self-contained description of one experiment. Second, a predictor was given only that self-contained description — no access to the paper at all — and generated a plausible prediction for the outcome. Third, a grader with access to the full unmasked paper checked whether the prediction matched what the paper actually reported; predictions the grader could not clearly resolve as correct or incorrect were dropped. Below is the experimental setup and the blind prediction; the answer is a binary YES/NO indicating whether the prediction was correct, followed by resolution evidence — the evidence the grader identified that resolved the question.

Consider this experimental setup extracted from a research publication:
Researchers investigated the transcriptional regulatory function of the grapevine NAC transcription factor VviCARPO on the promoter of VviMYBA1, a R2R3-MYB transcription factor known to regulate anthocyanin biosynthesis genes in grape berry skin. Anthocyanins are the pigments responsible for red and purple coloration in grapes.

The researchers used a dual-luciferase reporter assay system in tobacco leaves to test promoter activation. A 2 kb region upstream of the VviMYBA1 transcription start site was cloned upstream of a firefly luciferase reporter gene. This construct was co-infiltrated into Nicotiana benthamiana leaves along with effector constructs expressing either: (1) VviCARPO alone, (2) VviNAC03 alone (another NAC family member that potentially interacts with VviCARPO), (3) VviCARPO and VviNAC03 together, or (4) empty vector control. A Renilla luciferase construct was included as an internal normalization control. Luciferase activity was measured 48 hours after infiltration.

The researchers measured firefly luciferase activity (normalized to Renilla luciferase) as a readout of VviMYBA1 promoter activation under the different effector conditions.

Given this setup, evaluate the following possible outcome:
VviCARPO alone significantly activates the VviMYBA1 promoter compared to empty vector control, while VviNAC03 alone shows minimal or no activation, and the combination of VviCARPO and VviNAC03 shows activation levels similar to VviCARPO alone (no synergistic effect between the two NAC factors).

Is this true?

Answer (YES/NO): NO